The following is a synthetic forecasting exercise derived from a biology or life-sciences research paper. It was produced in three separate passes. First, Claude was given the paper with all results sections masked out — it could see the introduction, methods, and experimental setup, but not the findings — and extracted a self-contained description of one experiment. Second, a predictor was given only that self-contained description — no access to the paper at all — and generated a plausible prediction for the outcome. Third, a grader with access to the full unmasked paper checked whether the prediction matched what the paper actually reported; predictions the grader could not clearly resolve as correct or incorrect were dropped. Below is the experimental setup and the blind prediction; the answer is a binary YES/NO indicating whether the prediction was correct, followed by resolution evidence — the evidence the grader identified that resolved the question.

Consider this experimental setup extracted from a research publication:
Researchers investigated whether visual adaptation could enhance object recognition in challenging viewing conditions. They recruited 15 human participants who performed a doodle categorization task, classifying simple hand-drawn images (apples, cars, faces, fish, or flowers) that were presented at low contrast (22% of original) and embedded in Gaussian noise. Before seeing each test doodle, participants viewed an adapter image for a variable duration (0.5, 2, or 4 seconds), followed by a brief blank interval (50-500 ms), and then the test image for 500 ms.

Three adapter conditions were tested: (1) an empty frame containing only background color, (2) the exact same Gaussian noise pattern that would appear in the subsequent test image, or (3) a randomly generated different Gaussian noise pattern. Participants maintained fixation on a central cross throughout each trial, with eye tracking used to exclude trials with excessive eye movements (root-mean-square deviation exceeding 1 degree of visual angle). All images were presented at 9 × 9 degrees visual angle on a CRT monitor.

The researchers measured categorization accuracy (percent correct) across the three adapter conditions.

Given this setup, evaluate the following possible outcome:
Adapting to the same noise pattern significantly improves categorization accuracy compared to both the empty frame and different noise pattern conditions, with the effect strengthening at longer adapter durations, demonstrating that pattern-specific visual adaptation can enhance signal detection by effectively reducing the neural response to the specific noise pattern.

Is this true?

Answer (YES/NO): NO